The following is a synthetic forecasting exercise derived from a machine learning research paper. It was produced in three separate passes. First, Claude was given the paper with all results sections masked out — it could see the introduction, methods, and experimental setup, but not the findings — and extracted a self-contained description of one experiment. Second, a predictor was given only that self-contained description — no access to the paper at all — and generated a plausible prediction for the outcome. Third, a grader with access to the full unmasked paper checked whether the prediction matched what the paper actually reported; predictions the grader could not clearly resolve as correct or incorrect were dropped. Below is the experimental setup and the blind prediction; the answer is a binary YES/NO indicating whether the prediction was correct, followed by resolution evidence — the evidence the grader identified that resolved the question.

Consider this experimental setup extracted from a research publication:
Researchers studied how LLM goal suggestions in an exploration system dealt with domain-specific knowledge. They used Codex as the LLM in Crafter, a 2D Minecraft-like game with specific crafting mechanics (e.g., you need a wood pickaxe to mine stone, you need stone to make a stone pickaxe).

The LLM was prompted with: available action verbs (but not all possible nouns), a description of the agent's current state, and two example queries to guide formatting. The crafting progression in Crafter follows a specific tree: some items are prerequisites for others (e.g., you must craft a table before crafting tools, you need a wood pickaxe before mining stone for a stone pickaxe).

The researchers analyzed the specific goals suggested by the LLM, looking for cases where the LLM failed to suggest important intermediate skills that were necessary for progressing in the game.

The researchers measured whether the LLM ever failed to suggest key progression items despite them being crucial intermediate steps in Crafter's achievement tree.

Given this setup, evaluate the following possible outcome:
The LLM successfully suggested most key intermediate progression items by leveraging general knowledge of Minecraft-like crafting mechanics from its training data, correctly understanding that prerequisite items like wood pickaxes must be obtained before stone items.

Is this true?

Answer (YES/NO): NO